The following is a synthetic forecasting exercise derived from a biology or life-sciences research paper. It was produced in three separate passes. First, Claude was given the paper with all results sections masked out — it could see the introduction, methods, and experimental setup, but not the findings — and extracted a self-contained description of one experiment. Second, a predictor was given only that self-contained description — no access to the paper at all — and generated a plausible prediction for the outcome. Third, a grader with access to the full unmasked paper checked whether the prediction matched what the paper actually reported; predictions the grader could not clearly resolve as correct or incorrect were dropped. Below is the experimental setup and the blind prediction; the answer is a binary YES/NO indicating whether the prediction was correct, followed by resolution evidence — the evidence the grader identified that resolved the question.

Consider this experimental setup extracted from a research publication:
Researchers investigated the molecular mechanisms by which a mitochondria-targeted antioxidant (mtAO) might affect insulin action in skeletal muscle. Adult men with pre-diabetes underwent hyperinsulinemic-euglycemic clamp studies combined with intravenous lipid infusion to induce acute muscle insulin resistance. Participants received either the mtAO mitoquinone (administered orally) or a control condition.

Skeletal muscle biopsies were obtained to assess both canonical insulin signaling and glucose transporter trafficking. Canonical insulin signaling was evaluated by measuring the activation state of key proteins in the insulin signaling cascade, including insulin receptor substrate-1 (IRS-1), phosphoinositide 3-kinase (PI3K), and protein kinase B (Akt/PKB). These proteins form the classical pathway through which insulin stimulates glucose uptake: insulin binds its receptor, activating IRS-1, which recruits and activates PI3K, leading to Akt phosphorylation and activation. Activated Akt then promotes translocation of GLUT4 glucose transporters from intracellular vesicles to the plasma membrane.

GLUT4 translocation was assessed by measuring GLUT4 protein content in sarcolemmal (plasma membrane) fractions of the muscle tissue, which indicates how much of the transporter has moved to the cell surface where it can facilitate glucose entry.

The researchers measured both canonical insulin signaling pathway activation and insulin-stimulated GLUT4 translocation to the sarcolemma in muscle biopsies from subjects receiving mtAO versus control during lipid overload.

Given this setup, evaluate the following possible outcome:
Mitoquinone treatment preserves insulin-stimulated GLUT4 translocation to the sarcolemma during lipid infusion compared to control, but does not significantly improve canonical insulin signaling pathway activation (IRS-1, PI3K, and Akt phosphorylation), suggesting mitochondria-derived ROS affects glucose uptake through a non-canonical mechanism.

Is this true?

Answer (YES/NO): YES